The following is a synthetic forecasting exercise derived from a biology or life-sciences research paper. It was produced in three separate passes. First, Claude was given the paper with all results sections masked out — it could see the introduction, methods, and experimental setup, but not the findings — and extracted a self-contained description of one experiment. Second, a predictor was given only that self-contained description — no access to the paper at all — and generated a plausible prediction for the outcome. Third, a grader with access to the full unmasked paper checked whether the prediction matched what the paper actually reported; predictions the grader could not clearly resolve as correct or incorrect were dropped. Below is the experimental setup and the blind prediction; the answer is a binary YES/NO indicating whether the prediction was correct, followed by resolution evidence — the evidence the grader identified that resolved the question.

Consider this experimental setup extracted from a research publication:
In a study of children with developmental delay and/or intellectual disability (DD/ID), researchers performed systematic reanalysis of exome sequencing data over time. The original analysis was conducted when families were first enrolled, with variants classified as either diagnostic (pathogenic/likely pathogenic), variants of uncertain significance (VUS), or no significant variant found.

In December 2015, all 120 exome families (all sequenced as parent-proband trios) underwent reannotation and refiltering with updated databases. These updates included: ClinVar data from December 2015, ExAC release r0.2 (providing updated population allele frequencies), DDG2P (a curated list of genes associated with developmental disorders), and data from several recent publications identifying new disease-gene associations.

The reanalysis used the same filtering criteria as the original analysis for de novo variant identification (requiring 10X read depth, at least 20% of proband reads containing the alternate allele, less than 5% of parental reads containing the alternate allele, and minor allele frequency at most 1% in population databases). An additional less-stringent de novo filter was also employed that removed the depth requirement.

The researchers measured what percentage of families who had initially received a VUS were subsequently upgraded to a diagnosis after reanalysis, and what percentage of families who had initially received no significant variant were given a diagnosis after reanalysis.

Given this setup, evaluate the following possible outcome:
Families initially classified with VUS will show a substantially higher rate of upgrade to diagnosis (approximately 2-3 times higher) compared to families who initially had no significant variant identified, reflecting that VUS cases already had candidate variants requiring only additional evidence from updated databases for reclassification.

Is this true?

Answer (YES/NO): YES